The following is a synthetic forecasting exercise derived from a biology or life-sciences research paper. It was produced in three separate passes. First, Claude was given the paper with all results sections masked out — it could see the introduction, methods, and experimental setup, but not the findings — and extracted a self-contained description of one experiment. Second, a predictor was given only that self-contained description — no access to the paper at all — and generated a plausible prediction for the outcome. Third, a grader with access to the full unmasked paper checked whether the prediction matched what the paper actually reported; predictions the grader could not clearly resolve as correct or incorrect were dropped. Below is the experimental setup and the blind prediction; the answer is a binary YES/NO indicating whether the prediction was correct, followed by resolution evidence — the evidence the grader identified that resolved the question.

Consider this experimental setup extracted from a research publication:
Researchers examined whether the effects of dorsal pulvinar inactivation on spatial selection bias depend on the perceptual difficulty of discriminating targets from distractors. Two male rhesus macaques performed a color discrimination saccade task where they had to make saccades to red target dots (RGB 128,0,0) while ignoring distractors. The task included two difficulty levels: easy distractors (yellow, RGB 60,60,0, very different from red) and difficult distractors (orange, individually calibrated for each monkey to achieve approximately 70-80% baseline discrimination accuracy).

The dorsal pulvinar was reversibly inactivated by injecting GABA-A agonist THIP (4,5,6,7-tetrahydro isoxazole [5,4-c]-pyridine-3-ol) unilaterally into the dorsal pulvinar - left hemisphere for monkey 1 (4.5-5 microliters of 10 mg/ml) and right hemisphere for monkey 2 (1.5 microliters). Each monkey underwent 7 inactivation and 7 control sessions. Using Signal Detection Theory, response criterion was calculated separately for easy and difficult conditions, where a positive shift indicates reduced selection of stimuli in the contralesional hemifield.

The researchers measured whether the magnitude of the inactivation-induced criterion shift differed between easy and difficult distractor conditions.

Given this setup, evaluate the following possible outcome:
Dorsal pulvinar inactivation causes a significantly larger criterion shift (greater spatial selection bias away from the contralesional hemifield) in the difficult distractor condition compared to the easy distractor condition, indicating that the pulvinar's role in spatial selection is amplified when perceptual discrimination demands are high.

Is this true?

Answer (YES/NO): NO